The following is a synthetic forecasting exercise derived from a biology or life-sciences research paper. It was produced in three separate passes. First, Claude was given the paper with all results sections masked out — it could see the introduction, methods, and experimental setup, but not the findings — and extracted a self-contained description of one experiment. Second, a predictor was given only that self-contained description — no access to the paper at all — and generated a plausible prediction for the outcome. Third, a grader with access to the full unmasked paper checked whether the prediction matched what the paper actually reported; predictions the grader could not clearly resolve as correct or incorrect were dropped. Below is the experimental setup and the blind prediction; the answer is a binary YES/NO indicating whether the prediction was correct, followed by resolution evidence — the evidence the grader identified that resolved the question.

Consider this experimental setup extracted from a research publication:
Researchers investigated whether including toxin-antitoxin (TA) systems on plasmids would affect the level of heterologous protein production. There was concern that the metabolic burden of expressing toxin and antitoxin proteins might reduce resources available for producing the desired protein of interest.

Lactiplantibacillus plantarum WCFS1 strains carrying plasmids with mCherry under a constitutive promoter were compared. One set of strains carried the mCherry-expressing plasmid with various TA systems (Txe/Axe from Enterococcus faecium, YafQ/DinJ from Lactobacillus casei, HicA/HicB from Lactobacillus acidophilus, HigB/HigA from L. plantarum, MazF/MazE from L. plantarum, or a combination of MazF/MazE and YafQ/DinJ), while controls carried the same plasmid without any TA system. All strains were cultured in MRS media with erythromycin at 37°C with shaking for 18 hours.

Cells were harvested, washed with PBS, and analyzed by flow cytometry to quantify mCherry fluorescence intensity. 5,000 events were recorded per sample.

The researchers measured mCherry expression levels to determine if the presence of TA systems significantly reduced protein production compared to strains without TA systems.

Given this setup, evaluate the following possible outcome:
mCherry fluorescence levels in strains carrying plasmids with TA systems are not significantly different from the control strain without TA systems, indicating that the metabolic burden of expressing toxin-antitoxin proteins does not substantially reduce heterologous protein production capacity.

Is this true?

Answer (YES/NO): NO